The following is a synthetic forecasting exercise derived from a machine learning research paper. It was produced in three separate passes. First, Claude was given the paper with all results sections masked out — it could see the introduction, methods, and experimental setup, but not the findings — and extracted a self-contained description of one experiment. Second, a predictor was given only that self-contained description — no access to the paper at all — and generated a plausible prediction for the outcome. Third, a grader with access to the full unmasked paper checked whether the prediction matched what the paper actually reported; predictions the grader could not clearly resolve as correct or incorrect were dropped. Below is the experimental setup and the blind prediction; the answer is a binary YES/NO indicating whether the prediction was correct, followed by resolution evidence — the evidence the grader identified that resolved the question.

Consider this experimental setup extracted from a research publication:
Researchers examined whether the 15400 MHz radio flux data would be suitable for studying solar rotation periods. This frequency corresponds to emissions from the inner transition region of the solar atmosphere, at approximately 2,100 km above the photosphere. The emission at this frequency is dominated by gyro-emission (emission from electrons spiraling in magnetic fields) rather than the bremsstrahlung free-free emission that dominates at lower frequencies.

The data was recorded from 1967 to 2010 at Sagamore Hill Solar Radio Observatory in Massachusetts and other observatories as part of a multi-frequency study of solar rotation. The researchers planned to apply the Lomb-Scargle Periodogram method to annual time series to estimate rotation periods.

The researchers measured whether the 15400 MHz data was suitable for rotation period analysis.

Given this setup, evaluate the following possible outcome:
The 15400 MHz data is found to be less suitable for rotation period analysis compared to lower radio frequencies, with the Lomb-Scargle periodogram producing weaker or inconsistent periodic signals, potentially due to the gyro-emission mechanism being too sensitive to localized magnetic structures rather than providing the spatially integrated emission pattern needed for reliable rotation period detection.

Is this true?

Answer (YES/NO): NO